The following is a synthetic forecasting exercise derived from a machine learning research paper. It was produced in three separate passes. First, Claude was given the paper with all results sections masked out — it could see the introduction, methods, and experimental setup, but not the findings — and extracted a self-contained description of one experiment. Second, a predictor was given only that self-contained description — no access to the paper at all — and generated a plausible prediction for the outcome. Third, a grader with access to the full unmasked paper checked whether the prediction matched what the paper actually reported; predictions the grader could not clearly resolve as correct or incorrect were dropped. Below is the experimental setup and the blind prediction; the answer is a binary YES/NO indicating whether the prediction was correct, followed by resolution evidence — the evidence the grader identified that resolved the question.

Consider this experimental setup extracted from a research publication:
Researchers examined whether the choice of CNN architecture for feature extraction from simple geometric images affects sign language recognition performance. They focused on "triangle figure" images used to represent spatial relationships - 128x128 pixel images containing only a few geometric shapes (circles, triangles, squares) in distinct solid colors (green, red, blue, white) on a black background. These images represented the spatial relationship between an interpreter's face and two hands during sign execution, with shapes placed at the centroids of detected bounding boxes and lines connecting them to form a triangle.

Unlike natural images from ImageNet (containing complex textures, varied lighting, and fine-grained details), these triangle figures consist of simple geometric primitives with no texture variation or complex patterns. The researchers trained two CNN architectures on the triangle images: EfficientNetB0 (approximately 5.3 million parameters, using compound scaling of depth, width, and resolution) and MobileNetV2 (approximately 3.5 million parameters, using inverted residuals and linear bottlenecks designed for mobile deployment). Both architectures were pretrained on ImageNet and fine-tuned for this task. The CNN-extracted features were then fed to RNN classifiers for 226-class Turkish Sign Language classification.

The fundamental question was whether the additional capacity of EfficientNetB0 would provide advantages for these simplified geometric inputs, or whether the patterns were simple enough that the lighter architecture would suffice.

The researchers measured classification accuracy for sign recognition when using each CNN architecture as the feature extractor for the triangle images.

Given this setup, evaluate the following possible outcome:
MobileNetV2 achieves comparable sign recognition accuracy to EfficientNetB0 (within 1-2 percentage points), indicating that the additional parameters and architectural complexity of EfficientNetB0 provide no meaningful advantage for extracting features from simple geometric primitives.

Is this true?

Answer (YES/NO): YES